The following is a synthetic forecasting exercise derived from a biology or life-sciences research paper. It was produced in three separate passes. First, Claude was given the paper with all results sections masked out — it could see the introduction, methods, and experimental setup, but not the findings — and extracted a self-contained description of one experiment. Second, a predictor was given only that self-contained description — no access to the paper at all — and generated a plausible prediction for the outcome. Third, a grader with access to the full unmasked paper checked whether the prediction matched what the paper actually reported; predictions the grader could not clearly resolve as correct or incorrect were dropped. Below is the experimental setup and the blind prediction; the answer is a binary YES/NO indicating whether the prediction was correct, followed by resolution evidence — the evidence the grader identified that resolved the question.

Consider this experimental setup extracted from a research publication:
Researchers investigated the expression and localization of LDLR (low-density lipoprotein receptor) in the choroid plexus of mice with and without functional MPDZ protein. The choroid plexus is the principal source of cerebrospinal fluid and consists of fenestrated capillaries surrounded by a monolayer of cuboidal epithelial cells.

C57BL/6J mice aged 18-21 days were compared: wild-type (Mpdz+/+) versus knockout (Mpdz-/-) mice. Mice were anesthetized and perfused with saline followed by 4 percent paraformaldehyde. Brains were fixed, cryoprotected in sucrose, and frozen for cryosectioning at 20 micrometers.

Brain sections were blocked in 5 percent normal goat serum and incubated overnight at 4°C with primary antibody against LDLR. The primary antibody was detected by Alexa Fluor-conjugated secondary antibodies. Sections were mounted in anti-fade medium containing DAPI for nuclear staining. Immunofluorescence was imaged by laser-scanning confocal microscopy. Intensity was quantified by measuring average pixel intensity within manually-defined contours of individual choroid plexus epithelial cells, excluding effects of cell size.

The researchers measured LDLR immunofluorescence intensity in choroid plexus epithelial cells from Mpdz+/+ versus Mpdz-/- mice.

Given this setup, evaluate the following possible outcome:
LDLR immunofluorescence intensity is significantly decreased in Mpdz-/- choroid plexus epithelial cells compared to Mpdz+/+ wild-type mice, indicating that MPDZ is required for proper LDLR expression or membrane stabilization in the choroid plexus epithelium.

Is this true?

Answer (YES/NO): NO